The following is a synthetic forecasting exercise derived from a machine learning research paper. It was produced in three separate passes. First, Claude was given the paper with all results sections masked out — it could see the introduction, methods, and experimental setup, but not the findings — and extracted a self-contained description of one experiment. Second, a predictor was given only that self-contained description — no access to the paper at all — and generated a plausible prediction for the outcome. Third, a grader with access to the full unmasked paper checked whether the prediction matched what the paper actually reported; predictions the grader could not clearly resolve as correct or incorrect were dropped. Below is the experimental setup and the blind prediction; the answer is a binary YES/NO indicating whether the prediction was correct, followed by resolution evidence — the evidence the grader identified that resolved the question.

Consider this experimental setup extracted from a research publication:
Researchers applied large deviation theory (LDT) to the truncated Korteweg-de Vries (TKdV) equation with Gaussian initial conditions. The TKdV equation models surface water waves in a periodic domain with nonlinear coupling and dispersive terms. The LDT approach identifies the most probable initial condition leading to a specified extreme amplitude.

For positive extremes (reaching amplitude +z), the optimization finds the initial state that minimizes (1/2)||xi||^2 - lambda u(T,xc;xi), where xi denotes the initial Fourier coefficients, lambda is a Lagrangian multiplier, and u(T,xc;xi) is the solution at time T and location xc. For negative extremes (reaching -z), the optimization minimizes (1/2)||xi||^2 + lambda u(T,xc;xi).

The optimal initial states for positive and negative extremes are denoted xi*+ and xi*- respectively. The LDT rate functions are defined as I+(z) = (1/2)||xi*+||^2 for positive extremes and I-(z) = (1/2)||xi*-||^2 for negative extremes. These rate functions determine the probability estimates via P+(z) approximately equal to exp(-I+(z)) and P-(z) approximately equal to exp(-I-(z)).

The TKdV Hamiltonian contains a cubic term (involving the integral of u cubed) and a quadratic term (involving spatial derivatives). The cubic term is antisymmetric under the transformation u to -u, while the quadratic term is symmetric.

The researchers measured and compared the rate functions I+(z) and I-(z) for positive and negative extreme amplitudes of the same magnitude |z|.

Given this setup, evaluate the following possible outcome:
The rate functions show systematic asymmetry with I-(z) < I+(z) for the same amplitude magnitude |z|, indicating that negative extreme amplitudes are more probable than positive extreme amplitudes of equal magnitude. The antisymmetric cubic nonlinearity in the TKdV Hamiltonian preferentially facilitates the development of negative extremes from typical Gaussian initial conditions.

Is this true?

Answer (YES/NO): NO